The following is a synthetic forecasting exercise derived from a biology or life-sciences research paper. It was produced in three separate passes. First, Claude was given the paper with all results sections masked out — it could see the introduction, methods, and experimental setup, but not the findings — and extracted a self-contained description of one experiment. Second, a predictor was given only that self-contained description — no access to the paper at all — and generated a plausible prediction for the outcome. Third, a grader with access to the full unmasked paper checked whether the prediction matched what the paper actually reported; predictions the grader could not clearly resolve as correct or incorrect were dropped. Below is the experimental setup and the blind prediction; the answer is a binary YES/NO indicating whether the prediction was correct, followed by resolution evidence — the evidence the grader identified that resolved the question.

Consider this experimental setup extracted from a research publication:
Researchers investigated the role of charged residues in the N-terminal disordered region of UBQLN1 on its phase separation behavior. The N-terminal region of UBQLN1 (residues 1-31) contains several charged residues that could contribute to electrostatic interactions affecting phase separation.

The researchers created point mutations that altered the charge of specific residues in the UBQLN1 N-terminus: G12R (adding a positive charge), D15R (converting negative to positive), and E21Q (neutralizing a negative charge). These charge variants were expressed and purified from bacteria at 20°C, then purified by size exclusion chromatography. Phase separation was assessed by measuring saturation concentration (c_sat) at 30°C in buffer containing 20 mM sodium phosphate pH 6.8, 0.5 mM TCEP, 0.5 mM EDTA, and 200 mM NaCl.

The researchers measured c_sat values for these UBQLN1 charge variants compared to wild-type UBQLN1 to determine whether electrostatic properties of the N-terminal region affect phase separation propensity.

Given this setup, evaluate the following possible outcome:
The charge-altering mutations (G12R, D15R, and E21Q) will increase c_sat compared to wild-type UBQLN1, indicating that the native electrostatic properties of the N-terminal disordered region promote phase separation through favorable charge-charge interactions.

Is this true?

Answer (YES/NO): NO